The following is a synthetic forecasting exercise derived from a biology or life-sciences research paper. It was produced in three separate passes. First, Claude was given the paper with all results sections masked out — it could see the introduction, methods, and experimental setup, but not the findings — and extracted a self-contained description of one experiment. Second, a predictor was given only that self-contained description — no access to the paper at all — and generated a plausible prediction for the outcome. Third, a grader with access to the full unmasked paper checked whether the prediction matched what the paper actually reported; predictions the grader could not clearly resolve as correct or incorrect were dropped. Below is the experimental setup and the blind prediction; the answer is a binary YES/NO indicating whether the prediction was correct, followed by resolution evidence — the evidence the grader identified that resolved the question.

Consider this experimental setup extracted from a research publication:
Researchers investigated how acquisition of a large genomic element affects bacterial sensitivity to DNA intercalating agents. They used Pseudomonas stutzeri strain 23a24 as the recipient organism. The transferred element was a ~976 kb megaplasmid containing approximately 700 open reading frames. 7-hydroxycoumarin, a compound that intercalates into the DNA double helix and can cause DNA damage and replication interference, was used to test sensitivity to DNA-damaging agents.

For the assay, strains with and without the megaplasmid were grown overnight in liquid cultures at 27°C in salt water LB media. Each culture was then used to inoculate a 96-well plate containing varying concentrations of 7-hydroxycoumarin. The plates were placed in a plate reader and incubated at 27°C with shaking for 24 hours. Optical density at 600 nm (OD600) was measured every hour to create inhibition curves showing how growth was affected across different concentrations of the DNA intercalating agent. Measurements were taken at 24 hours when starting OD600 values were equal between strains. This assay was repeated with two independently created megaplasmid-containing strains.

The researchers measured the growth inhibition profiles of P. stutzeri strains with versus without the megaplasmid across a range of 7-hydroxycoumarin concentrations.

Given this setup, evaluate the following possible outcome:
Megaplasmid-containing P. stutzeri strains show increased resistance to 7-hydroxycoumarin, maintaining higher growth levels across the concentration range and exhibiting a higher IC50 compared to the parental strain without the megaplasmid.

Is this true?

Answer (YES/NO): NO